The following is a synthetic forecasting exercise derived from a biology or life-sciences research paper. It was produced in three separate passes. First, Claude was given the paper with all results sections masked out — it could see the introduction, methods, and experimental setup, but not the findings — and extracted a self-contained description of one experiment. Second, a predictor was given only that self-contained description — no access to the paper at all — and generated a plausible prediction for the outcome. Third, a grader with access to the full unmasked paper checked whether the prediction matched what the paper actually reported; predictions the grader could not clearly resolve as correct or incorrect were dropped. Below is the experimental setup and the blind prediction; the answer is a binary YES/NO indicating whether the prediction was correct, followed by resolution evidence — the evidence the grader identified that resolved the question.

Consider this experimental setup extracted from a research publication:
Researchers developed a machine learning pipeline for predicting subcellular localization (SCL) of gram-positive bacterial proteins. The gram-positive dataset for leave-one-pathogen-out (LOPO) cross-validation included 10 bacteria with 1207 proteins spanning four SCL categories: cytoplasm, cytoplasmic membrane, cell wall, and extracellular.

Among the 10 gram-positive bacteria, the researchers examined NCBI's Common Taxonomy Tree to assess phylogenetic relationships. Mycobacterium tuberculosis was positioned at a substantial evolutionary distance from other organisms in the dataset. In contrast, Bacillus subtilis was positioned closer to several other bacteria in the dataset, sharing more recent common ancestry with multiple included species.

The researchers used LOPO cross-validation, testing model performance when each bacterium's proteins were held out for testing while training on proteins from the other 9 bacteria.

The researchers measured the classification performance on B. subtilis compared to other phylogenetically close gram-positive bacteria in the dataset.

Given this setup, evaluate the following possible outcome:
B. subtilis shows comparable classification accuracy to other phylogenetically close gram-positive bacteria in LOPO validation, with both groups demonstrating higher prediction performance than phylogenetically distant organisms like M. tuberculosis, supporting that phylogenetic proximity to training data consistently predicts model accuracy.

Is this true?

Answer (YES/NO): NO